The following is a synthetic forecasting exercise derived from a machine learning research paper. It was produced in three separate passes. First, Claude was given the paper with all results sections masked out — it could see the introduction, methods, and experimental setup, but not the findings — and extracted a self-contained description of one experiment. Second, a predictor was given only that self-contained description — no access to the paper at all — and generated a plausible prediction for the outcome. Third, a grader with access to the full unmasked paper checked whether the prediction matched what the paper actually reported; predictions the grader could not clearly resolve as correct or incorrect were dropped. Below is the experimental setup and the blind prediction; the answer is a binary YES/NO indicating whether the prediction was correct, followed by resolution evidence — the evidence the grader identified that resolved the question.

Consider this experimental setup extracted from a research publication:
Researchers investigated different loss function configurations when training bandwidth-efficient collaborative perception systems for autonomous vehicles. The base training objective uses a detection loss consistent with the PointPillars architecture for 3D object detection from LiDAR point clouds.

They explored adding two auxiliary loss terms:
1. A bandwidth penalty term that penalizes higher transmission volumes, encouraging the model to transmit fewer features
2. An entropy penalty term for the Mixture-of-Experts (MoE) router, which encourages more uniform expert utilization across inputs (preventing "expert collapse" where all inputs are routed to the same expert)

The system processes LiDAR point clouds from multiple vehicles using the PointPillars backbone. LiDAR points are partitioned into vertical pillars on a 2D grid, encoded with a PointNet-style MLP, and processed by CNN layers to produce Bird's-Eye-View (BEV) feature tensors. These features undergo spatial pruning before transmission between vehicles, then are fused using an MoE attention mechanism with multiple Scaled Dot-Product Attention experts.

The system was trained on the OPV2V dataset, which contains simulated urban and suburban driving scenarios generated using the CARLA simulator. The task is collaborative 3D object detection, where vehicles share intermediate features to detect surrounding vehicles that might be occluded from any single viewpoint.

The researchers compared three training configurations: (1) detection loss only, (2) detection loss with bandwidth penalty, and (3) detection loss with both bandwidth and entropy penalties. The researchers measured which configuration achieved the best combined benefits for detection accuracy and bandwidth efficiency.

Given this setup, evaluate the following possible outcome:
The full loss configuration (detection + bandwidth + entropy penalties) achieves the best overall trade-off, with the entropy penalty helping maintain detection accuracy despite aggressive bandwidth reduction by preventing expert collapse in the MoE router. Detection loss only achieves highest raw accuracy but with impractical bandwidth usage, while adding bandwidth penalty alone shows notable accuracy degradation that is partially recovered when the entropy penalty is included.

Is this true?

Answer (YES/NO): NO